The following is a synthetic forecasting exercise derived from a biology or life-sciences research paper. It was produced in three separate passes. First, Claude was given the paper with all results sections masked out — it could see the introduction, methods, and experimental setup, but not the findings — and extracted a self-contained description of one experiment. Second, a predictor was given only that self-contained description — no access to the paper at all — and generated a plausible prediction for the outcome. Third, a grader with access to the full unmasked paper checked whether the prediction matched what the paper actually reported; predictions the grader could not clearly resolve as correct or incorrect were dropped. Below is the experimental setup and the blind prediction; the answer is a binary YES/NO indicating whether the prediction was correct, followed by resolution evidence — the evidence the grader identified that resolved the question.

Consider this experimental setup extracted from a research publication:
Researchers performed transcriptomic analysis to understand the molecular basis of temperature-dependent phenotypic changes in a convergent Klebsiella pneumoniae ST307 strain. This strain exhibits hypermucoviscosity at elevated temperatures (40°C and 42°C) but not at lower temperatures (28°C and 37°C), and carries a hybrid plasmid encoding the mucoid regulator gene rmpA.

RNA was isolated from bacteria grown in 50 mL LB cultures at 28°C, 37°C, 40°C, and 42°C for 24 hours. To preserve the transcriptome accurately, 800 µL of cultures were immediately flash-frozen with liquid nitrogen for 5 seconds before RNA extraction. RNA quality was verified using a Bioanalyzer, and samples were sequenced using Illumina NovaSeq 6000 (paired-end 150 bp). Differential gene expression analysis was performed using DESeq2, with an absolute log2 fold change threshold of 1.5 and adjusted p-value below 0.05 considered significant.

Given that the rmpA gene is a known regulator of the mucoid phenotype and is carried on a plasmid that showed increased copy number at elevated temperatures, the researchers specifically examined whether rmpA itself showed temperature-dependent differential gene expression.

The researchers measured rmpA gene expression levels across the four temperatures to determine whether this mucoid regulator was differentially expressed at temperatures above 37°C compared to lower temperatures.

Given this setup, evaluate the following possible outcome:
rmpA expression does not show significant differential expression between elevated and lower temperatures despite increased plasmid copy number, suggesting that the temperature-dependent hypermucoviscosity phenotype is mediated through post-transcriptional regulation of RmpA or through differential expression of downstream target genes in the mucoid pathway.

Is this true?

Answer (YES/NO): NO